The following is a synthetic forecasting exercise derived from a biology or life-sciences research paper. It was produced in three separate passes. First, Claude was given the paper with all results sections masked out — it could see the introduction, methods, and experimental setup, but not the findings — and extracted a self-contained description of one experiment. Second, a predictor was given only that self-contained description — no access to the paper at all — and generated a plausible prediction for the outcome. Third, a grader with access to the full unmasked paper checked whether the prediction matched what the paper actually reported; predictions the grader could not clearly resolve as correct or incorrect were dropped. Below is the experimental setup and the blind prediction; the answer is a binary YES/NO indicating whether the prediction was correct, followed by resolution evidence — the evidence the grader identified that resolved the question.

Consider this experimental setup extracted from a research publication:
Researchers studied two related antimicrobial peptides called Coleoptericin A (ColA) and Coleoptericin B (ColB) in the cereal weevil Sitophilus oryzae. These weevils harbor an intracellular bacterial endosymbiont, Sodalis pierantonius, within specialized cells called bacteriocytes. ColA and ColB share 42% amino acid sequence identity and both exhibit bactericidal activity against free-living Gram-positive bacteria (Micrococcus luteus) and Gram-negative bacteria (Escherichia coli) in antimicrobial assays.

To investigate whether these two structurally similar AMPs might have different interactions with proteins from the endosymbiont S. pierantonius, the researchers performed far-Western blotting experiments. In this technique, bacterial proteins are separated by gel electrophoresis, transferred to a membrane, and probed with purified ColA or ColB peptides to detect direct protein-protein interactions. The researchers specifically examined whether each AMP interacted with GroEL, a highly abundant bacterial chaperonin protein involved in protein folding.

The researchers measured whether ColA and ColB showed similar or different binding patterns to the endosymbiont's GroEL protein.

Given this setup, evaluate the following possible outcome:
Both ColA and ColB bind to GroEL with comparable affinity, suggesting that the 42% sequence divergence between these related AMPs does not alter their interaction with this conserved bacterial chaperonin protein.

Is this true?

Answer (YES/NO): NO